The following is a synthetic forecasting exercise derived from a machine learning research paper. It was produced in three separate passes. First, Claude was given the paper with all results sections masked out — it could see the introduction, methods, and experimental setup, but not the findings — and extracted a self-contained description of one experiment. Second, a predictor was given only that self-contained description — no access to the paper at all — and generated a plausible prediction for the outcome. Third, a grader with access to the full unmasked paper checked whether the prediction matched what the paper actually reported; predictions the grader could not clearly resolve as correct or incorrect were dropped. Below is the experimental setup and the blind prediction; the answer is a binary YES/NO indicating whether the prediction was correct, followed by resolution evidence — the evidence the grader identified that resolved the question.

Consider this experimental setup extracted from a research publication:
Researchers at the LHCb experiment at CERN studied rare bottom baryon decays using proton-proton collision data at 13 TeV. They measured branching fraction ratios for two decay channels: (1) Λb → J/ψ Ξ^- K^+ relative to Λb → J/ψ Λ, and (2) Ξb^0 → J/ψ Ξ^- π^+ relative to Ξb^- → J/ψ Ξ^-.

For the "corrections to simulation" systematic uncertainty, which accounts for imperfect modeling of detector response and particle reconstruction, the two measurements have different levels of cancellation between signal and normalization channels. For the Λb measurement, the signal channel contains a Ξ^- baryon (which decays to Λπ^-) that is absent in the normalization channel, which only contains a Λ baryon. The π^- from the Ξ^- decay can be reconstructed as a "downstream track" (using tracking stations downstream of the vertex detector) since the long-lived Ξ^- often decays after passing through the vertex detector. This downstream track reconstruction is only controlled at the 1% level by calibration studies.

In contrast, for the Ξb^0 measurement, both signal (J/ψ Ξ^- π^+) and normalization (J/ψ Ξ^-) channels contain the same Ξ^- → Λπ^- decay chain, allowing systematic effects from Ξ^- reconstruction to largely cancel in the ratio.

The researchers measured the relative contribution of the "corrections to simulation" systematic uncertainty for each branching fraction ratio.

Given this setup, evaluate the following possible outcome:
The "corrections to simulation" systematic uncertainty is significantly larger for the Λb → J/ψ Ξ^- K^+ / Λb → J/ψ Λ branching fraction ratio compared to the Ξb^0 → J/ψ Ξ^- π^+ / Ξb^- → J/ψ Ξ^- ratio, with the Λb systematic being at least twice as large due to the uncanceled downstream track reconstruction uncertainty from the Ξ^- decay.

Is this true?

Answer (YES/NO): NO